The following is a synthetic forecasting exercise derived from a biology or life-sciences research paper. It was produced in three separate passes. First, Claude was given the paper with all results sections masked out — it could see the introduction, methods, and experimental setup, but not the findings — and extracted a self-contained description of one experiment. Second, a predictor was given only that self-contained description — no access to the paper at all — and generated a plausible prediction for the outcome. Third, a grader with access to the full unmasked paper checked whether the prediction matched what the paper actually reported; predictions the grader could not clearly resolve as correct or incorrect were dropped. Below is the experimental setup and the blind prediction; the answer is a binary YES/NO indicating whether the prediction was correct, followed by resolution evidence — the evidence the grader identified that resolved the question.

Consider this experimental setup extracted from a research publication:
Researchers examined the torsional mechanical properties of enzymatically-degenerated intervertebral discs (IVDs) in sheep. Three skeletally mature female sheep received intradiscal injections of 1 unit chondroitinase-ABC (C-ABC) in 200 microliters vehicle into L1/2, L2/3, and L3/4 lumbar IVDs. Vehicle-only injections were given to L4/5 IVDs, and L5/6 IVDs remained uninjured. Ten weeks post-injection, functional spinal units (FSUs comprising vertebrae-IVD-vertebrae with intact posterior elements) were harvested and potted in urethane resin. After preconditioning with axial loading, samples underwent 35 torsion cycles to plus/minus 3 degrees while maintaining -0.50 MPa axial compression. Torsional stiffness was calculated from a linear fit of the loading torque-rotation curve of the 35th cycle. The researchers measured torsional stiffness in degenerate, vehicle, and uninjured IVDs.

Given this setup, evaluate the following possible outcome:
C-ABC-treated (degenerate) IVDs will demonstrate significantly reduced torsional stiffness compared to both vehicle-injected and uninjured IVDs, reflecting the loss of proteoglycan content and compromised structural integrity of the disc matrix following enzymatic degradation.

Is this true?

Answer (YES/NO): NO